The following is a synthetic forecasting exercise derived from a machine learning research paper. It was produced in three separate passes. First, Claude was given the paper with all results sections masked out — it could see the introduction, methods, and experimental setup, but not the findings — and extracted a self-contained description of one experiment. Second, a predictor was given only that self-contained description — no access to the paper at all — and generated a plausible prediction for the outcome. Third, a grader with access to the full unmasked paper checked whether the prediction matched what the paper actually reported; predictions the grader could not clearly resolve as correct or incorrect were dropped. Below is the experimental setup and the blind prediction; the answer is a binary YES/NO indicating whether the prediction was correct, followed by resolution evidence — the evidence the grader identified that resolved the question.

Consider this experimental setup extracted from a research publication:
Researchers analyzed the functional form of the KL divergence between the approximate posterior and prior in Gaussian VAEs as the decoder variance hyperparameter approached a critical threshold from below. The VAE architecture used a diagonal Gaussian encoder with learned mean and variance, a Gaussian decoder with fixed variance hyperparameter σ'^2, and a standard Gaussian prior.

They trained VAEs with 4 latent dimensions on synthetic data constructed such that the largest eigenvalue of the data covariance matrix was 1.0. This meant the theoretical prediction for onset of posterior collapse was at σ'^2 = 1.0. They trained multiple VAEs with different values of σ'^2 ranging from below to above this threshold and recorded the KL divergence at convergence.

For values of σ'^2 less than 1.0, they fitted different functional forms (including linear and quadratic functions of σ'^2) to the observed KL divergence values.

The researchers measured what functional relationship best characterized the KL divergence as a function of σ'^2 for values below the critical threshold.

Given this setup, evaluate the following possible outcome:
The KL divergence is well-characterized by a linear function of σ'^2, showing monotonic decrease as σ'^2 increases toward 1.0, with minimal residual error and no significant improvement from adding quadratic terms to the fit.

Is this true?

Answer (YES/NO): NO